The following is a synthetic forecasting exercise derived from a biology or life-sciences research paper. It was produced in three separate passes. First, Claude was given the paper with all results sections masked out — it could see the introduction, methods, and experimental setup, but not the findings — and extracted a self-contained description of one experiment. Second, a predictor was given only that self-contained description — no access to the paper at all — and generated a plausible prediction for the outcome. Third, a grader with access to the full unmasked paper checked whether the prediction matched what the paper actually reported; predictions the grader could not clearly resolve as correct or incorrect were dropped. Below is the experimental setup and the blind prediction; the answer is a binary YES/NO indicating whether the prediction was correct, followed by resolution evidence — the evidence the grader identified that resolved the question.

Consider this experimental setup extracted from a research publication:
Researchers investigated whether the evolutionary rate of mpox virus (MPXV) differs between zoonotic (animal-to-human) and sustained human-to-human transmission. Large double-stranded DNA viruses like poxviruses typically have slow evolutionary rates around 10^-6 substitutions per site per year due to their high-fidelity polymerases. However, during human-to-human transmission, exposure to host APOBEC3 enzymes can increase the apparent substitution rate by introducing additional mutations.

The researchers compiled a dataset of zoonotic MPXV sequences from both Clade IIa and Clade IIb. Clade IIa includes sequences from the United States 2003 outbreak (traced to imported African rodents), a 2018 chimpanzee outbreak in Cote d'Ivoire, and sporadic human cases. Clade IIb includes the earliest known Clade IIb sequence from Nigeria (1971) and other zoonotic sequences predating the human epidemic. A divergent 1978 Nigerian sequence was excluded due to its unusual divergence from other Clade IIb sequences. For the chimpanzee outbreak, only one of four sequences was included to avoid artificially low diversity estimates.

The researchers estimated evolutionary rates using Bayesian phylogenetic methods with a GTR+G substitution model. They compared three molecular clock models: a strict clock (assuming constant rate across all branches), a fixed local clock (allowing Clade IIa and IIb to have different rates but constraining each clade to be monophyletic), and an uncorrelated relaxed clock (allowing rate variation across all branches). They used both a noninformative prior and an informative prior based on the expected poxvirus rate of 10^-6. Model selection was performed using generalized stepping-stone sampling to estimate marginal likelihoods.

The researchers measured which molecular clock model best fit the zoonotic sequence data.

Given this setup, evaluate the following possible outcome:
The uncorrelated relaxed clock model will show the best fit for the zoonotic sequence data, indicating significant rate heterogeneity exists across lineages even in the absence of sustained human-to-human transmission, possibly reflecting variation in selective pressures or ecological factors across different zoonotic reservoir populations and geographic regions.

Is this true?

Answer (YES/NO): NO